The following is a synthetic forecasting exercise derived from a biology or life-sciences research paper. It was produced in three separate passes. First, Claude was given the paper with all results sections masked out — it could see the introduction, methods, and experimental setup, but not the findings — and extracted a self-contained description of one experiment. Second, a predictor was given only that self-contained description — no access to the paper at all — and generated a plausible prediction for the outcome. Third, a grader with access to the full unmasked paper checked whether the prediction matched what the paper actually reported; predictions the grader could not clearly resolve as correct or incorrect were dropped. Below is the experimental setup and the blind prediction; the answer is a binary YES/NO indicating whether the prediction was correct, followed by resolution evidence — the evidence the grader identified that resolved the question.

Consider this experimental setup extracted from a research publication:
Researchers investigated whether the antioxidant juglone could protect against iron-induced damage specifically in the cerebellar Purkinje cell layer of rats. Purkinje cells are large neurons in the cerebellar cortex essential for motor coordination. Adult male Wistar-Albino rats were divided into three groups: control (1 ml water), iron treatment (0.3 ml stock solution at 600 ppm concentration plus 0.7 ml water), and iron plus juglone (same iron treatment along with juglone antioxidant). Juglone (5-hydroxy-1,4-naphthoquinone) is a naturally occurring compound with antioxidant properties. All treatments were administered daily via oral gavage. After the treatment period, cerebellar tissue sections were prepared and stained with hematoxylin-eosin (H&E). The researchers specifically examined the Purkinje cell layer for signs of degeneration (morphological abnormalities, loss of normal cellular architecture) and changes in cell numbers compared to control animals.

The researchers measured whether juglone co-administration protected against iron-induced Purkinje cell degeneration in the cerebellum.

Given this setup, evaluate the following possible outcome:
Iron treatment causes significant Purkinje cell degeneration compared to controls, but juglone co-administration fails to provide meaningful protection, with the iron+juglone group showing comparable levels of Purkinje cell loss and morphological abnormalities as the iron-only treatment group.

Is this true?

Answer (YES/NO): NO